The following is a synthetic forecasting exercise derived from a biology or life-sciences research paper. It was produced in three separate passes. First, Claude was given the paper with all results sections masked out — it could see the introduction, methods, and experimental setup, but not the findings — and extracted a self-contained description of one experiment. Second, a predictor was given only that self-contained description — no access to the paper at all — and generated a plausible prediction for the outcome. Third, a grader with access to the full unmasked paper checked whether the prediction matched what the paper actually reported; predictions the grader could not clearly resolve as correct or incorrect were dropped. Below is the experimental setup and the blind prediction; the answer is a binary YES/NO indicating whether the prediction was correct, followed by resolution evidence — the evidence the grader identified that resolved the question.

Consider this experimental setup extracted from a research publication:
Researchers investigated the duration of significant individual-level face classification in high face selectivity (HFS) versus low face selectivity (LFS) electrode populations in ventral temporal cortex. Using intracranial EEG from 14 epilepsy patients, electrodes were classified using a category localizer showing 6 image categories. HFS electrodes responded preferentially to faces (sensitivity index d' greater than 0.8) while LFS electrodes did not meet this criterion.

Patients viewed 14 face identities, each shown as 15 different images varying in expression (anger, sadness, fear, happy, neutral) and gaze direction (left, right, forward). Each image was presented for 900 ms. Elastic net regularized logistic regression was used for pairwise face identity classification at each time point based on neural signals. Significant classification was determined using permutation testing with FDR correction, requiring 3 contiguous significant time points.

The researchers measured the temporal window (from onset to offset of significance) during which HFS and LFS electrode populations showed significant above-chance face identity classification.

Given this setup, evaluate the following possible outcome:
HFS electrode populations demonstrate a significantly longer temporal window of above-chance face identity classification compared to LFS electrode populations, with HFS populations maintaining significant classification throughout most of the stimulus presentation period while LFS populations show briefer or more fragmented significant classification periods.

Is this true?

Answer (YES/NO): YES